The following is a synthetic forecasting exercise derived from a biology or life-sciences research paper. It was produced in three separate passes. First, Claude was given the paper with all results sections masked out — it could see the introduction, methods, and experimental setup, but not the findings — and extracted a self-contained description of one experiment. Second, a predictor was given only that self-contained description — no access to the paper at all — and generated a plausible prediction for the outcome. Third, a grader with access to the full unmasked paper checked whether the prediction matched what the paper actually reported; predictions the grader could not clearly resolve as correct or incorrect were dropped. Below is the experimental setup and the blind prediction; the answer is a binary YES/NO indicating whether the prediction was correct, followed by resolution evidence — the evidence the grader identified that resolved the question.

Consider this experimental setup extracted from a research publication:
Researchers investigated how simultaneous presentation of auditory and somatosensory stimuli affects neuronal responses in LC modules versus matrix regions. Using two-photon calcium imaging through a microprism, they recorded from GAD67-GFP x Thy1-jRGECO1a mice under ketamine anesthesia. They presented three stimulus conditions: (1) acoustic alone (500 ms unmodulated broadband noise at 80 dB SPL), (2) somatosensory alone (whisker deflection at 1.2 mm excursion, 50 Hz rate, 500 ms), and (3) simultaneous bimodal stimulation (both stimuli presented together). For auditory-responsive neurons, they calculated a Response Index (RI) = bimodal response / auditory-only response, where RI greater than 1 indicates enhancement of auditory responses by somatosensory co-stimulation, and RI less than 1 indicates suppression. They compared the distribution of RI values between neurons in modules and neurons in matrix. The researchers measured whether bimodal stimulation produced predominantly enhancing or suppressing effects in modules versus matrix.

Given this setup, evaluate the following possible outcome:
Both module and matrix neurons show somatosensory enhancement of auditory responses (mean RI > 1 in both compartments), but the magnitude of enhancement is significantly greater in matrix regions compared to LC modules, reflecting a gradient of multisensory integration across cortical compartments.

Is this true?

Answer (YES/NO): NO